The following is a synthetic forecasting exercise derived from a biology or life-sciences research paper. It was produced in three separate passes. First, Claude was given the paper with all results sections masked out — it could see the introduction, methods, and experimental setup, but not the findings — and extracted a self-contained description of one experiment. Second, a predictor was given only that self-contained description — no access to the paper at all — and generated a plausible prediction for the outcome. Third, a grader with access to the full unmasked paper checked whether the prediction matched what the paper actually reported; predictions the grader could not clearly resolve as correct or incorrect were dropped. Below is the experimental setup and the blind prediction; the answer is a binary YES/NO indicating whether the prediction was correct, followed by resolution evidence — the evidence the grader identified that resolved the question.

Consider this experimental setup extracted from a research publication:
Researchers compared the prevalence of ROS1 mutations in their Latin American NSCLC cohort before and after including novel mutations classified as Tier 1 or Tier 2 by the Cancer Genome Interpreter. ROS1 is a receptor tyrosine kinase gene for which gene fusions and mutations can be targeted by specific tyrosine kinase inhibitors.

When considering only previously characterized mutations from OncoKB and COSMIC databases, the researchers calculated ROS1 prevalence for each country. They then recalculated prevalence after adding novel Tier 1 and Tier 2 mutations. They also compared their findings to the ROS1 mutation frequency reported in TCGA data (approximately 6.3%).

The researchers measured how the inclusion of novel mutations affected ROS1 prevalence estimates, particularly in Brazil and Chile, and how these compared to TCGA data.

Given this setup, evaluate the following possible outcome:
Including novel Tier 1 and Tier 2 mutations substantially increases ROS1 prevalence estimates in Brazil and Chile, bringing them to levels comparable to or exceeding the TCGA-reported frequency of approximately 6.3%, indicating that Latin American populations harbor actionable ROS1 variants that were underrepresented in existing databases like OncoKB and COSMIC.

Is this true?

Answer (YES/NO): NO